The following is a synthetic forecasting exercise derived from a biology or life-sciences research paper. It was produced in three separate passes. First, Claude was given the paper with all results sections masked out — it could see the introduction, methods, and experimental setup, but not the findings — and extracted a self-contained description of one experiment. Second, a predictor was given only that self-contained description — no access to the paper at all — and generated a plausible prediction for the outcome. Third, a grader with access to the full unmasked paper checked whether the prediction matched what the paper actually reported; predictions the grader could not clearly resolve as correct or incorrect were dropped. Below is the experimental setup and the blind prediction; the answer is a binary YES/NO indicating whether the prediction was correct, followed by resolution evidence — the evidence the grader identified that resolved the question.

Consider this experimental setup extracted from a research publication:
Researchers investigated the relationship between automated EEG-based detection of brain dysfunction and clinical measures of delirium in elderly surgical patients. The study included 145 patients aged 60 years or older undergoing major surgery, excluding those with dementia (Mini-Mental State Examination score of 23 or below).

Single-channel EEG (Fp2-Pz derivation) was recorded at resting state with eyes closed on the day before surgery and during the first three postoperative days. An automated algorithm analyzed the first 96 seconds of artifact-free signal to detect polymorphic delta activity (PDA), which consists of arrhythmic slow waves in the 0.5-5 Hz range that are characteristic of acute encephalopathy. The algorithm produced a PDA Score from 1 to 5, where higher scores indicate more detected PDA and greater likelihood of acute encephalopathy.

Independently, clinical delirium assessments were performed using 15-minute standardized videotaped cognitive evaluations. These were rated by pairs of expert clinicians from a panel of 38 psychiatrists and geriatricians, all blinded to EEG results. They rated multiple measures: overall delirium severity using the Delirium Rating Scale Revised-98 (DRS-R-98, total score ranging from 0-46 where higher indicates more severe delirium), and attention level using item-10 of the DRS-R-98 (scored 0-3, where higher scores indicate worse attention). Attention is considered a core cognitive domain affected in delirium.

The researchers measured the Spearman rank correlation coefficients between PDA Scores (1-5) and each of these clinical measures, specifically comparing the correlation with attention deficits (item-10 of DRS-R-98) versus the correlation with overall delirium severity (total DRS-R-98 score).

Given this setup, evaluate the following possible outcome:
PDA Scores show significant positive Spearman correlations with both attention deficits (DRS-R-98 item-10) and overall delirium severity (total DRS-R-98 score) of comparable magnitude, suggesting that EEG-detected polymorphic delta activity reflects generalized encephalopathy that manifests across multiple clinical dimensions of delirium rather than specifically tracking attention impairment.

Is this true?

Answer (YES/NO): YES